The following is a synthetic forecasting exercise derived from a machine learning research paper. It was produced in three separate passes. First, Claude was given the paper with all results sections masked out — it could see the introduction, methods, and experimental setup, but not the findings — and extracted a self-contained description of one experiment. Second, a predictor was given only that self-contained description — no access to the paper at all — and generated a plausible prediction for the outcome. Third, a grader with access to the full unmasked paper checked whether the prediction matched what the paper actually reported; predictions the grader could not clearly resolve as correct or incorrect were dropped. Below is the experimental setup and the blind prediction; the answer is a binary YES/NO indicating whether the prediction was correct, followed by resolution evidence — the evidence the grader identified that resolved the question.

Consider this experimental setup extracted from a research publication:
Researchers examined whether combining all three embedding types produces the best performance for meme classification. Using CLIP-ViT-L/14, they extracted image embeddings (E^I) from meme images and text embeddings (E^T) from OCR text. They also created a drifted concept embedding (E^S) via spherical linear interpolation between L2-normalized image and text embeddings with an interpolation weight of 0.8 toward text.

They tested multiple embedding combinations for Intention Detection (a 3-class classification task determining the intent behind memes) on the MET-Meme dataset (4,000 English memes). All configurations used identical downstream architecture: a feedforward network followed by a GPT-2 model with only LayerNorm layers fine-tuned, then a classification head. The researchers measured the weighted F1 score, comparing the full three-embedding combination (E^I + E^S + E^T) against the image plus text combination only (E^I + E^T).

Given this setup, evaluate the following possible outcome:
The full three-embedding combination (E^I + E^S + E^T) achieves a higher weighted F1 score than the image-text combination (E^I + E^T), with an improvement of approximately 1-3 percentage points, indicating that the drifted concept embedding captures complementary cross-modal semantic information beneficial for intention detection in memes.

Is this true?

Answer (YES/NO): NO